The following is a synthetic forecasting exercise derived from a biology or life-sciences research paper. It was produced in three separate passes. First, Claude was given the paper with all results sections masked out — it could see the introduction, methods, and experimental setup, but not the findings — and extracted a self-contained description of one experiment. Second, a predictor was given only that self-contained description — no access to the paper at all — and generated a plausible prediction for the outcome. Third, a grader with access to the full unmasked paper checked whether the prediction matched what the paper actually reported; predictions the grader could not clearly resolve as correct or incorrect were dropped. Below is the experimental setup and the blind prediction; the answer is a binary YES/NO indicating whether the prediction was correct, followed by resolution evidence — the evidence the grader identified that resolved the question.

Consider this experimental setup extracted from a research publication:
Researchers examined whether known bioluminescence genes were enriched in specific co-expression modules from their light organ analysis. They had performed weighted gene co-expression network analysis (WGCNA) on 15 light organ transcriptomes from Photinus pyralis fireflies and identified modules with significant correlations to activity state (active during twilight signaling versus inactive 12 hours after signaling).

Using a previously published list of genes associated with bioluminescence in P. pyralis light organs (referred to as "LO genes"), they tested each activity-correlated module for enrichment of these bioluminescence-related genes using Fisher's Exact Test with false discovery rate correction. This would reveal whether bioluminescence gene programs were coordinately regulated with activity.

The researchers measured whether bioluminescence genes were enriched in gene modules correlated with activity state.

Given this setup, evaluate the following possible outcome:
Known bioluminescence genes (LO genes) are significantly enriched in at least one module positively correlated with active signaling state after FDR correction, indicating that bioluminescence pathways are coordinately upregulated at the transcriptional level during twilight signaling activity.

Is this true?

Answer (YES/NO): NO